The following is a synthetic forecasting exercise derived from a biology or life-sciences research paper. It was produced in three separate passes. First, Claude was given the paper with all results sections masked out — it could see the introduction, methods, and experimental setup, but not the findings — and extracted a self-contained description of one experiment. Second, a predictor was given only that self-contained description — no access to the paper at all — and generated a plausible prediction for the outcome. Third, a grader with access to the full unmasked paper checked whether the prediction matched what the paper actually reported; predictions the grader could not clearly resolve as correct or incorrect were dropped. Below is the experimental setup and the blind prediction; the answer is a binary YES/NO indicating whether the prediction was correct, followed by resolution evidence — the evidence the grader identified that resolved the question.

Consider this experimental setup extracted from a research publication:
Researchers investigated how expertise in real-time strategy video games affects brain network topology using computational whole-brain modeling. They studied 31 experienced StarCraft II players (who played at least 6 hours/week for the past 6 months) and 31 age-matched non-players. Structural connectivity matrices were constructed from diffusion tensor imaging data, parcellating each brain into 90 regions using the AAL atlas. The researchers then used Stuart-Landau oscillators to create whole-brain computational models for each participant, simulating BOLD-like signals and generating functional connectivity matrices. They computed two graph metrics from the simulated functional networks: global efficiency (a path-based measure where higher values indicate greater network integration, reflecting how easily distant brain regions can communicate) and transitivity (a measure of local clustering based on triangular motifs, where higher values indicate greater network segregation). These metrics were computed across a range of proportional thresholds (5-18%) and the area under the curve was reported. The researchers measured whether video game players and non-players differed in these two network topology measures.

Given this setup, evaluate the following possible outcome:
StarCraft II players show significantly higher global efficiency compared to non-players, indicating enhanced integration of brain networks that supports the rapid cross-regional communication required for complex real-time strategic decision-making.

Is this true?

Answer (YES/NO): NO